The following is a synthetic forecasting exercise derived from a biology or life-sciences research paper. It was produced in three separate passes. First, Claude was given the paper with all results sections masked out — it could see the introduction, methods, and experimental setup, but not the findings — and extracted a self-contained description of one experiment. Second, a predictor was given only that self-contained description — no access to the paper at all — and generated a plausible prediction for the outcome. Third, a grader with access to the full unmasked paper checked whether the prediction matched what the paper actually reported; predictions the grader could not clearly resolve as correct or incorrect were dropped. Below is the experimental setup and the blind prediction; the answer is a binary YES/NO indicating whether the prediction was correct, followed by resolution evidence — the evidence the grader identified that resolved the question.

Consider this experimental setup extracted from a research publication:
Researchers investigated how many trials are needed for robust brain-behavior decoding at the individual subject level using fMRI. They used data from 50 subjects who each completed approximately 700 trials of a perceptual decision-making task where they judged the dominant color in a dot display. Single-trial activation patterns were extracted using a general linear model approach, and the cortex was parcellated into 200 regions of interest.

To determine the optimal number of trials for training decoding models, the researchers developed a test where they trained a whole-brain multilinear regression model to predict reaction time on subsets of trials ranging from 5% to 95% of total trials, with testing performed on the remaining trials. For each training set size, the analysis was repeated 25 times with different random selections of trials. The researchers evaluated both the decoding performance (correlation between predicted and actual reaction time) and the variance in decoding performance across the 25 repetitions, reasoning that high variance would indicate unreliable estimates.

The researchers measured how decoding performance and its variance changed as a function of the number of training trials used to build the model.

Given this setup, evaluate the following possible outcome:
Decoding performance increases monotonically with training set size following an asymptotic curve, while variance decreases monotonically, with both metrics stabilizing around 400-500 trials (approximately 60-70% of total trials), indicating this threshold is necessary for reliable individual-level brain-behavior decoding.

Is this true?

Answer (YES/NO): NO